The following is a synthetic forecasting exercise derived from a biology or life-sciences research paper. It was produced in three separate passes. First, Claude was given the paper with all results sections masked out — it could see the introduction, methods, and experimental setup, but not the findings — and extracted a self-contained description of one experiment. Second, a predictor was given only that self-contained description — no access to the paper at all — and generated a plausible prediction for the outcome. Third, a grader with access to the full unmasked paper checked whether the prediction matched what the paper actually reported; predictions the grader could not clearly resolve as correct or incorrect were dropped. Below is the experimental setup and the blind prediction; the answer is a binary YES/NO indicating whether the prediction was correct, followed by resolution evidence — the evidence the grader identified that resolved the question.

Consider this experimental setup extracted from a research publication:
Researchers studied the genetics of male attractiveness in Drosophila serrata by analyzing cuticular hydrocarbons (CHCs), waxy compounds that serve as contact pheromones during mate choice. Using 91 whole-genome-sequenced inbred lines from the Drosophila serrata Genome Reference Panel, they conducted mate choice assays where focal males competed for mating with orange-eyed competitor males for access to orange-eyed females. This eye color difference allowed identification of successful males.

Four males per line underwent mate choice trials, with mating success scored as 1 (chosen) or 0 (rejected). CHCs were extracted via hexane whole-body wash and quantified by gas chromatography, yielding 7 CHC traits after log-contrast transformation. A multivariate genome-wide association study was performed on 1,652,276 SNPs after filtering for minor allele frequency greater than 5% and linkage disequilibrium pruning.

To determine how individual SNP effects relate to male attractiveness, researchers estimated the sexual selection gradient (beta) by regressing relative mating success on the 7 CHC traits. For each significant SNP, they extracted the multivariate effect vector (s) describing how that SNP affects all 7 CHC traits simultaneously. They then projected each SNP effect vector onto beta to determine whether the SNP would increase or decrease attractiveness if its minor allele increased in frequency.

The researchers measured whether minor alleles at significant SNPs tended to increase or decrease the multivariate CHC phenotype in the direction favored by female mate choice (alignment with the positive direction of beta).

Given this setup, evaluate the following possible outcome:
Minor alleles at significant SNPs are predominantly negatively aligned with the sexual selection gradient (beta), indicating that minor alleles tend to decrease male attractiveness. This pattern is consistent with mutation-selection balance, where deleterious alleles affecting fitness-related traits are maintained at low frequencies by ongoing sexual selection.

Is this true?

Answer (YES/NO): NO